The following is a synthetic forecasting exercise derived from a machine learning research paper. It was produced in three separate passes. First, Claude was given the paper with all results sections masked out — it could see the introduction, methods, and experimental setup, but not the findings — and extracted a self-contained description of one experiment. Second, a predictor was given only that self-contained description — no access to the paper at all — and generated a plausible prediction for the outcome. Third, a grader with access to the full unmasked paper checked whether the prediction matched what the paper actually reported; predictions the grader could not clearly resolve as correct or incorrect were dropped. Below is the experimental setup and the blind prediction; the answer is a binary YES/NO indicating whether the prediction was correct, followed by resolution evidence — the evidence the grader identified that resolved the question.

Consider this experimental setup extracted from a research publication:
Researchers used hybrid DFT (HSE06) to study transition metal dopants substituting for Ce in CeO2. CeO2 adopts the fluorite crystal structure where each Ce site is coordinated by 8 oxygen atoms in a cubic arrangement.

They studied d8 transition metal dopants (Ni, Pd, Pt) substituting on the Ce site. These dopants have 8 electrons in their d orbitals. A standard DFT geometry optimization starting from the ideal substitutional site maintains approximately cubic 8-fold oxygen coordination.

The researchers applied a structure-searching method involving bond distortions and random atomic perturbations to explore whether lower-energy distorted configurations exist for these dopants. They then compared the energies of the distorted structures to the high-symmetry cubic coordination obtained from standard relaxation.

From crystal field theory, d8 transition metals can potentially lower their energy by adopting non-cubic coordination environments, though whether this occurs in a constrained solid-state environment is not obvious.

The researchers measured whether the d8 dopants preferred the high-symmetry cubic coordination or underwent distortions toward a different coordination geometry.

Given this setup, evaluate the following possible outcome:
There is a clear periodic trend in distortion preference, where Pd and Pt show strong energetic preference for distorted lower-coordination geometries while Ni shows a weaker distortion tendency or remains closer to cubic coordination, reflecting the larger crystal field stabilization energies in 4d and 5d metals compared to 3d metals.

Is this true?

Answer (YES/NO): YES